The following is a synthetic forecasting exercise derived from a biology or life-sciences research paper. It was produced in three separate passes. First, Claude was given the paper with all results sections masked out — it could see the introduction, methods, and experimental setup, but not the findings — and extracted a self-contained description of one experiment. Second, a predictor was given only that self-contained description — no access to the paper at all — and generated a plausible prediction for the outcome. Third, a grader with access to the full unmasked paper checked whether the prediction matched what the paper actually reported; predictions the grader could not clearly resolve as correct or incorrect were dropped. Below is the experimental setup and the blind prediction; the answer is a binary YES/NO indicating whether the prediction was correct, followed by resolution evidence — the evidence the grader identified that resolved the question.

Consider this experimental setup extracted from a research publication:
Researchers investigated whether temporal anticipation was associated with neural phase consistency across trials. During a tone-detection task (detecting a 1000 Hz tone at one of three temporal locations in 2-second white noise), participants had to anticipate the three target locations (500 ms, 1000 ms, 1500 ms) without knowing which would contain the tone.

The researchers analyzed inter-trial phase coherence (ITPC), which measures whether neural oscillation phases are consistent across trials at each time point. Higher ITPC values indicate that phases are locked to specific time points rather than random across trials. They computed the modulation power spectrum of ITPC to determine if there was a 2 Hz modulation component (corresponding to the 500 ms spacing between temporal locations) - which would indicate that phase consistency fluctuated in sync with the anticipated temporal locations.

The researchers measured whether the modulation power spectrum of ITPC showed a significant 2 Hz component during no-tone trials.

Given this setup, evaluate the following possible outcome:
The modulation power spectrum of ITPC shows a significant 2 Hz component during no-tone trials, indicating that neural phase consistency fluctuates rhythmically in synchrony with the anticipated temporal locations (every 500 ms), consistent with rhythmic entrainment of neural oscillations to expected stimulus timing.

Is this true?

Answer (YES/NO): NO